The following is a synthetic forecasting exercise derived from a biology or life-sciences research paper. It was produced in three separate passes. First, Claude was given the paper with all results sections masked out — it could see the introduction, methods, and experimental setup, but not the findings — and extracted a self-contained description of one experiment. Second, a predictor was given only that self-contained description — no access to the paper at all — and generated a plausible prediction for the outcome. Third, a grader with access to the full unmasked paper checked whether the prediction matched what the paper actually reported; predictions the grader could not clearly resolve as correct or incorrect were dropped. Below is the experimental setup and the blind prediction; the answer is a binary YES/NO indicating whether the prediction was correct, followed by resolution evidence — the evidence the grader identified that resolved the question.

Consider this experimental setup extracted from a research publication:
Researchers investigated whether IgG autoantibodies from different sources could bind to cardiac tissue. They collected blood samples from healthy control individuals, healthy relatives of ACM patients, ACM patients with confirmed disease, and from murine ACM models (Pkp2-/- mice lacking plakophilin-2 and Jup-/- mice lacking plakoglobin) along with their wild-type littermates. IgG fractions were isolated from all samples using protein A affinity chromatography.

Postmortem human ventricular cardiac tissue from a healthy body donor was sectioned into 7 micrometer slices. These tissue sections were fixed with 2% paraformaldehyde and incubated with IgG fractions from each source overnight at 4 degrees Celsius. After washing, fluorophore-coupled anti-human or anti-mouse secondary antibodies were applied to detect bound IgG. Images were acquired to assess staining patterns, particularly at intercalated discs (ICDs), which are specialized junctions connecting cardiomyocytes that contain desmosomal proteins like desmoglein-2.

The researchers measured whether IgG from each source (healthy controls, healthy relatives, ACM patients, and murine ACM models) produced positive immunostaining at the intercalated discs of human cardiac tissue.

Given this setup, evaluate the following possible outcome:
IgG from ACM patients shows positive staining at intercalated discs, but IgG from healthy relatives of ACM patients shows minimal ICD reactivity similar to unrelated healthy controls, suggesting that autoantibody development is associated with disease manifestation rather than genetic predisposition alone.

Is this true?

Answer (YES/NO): NO